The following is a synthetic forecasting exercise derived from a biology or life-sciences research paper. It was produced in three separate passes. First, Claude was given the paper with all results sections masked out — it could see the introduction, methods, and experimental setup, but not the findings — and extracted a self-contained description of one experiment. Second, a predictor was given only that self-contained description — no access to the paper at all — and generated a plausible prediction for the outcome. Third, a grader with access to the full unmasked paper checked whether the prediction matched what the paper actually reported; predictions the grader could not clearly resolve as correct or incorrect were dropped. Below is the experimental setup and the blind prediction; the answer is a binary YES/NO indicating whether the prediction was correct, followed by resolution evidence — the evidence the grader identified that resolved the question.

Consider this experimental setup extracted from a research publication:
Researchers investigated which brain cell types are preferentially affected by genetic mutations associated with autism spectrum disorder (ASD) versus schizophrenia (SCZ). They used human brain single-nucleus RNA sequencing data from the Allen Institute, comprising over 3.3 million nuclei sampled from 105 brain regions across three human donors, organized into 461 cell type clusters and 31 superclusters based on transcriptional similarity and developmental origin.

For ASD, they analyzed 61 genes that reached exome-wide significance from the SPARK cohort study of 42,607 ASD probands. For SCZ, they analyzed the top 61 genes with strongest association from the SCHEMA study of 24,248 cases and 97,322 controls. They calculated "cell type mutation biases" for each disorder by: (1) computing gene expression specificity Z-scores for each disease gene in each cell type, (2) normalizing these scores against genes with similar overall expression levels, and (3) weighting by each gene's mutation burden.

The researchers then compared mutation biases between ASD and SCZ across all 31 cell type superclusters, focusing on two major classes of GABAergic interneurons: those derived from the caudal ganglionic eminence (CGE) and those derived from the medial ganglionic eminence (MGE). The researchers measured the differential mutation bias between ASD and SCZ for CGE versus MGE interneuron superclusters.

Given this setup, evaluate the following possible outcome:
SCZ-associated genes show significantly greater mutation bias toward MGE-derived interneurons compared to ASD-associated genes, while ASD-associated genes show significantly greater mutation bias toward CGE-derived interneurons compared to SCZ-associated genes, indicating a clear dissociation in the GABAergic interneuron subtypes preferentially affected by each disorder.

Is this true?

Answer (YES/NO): NO